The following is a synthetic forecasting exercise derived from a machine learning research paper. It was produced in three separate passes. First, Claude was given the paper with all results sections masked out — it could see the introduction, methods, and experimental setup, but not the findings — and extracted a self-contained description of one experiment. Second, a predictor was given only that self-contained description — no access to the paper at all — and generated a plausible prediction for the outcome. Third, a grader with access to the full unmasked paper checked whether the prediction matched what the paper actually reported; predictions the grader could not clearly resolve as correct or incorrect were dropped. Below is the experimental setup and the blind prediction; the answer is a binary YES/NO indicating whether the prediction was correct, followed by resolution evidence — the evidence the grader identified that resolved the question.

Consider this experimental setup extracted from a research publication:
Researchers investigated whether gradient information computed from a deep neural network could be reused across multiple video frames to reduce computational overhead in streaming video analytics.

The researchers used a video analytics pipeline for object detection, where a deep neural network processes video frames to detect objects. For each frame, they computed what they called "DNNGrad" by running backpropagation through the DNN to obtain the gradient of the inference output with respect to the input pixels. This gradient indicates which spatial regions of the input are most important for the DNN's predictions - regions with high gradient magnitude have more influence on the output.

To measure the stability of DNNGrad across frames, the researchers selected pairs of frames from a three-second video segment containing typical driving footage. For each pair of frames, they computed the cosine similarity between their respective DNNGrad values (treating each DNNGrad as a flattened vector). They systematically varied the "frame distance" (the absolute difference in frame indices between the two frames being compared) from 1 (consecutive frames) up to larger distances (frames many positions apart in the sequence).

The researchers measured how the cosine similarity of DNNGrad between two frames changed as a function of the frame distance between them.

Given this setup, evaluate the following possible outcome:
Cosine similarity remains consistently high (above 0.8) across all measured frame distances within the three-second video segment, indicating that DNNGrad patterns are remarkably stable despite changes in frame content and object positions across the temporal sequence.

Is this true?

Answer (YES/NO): NO